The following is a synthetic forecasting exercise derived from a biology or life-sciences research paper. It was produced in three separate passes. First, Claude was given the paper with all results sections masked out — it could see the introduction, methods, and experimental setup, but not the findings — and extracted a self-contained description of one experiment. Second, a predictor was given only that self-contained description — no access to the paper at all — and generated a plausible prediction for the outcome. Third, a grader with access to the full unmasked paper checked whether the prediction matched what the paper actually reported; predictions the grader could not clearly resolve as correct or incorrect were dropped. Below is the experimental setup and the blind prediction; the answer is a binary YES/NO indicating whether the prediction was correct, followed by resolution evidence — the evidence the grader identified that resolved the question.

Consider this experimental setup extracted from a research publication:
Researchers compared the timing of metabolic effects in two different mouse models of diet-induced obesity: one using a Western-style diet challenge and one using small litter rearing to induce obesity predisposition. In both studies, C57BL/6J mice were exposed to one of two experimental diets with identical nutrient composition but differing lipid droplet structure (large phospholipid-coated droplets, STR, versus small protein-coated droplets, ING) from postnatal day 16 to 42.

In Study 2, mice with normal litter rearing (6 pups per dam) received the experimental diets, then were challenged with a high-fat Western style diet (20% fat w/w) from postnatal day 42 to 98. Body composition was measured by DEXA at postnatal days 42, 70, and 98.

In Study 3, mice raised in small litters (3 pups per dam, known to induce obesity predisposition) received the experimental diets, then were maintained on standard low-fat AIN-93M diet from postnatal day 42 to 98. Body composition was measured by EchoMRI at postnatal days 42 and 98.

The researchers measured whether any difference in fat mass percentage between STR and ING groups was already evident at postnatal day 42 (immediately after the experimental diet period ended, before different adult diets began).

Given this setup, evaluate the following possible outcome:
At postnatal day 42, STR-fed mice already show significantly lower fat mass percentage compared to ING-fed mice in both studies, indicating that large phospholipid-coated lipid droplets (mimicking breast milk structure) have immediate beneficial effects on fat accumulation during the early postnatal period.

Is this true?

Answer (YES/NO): NO